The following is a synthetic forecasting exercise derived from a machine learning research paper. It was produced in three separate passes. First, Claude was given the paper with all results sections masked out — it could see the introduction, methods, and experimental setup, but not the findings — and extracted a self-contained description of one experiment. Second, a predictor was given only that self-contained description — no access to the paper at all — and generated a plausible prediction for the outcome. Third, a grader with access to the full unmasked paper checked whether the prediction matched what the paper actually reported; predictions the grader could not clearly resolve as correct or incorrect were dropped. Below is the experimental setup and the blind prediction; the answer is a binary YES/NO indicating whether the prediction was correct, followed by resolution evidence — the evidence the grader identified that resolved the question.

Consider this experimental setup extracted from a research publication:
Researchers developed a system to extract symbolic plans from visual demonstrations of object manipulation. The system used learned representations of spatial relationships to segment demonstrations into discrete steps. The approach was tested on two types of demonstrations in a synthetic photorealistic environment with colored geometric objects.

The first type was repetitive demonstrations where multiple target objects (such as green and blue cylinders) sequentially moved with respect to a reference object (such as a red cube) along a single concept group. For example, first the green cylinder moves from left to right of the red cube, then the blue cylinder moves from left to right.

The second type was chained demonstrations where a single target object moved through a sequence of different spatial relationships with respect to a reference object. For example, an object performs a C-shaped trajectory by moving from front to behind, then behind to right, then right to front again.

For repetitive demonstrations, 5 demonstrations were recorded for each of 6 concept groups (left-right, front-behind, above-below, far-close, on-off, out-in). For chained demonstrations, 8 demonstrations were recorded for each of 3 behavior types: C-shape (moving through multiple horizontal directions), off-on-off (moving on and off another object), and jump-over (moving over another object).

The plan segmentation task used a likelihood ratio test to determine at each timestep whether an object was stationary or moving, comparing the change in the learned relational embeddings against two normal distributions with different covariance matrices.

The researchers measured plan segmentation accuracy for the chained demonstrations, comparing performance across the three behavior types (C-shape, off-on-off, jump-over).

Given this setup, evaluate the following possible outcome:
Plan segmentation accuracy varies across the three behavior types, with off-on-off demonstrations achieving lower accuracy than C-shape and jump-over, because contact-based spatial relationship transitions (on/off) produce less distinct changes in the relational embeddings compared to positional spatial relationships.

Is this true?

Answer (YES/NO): YES